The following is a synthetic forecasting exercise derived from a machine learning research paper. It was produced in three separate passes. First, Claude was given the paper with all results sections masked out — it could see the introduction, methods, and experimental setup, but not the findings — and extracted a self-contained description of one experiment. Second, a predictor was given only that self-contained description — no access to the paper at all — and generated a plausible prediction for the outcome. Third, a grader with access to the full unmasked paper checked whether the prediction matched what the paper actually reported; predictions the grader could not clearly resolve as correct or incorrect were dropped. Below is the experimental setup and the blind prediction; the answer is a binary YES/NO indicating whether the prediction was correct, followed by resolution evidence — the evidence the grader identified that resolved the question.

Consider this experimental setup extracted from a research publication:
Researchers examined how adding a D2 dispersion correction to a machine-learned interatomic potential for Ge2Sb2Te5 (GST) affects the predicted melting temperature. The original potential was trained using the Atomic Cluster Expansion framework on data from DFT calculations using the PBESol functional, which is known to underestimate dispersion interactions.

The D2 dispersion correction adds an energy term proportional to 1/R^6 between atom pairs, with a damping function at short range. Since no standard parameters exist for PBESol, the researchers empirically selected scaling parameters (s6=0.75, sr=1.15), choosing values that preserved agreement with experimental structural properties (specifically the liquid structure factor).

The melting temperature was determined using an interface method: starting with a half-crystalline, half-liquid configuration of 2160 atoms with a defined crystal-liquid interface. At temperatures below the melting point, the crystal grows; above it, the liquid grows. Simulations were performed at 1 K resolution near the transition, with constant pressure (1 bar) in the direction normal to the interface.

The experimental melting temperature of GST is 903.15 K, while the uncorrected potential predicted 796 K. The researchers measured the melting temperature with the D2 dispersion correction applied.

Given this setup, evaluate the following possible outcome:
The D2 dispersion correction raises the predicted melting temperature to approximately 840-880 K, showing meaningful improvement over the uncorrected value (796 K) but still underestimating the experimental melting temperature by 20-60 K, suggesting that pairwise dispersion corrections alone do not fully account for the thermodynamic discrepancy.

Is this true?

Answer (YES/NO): YES